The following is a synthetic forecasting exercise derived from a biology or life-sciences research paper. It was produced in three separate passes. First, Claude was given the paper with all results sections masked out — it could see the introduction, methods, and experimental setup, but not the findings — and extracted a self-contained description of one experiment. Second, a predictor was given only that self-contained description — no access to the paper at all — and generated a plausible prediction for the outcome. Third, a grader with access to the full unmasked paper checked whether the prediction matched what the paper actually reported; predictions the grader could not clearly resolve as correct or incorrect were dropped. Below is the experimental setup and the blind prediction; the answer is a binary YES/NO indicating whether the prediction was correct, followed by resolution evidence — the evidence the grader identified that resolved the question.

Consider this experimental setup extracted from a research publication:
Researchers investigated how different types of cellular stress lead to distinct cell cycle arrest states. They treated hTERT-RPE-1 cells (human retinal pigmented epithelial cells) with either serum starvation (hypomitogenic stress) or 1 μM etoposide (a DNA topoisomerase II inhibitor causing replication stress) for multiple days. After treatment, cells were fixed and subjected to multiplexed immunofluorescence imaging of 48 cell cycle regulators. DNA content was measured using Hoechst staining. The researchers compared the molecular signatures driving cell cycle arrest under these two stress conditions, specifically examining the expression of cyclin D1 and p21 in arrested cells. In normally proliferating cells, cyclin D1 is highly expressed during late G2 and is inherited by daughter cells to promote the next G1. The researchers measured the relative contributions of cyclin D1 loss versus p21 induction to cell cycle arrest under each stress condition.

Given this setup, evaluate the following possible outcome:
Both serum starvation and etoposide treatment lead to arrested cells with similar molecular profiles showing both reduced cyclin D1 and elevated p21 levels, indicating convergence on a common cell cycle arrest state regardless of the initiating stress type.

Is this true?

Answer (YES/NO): NO